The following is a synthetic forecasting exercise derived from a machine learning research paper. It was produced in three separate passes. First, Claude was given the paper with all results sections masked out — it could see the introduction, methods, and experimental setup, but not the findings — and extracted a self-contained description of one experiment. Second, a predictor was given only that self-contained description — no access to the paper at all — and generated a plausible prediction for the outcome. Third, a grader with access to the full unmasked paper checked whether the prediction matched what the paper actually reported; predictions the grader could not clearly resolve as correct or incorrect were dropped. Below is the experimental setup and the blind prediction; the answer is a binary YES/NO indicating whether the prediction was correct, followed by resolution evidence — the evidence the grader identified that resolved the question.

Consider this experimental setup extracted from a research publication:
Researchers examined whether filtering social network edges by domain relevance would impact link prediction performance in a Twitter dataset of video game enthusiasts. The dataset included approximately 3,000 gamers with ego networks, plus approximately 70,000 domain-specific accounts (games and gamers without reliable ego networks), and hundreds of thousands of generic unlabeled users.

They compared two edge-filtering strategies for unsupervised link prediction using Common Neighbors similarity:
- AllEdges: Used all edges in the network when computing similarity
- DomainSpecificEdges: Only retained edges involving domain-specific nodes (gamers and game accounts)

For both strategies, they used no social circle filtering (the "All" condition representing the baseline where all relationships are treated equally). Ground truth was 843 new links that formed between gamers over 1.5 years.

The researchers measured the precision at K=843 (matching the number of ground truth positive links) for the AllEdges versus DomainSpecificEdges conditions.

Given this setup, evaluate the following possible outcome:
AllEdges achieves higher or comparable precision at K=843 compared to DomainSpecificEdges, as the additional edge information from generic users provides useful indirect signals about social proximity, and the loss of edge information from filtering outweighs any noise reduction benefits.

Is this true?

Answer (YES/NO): NO